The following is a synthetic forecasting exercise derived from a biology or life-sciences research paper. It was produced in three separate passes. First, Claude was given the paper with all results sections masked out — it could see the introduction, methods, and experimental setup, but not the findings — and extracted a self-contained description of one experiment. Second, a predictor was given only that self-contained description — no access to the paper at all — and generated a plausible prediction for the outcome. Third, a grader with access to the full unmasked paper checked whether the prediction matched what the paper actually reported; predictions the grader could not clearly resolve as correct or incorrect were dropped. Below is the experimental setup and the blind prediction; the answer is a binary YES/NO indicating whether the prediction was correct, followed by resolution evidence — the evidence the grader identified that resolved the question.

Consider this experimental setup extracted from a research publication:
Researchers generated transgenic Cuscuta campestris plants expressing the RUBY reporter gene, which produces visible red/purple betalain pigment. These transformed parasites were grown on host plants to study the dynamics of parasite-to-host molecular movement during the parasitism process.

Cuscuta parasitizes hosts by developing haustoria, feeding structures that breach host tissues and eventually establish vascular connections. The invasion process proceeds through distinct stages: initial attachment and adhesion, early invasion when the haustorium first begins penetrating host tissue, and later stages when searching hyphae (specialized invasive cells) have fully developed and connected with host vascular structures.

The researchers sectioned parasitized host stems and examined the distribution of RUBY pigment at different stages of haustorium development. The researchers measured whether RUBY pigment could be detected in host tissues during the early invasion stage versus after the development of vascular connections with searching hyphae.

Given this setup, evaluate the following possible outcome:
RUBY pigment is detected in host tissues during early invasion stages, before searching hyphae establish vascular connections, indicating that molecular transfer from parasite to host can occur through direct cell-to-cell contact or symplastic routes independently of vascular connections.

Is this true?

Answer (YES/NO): NO